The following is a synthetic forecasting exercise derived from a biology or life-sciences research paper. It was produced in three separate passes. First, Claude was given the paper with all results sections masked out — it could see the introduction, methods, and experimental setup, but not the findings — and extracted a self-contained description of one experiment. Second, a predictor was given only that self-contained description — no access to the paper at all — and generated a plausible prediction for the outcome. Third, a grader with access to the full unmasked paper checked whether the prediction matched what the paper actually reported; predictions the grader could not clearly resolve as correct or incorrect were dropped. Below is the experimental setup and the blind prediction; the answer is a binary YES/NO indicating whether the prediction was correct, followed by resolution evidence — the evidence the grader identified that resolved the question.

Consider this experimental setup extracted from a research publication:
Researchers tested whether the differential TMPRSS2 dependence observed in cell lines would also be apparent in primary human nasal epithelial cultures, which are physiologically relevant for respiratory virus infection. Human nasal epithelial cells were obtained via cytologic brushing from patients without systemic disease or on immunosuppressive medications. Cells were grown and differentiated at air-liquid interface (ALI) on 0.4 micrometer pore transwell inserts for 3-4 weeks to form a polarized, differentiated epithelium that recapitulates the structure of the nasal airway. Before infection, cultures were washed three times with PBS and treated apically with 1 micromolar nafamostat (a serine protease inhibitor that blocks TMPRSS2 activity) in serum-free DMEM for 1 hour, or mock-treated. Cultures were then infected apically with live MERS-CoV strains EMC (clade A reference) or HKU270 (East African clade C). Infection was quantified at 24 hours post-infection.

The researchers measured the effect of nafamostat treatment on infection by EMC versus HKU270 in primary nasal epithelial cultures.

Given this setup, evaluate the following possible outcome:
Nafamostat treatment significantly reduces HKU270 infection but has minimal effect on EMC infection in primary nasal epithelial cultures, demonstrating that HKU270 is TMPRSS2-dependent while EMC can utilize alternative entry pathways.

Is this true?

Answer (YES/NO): NO